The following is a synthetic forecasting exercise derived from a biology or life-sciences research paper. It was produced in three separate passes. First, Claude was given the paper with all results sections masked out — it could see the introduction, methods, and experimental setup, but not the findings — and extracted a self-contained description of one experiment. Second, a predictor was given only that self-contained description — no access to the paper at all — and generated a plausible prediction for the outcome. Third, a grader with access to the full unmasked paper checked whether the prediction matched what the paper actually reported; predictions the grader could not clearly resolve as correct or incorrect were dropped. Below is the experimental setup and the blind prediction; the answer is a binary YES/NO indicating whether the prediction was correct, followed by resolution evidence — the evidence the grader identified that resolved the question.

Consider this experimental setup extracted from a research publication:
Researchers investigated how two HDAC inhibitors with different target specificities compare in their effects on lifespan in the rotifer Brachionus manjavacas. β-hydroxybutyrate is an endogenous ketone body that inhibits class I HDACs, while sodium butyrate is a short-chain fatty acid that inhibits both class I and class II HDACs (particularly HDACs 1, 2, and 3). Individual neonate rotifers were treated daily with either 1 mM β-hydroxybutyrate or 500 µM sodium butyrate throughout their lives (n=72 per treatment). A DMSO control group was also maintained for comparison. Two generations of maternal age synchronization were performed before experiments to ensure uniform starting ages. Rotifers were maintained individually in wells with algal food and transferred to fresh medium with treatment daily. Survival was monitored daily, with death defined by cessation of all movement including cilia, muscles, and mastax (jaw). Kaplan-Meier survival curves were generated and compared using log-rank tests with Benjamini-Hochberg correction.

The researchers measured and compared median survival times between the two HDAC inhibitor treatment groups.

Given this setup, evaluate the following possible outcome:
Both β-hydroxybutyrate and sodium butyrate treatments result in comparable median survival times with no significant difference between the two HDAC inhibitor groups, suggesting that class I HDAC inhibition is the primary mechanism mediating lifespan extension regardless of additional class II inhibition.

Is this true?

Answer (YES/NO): NO